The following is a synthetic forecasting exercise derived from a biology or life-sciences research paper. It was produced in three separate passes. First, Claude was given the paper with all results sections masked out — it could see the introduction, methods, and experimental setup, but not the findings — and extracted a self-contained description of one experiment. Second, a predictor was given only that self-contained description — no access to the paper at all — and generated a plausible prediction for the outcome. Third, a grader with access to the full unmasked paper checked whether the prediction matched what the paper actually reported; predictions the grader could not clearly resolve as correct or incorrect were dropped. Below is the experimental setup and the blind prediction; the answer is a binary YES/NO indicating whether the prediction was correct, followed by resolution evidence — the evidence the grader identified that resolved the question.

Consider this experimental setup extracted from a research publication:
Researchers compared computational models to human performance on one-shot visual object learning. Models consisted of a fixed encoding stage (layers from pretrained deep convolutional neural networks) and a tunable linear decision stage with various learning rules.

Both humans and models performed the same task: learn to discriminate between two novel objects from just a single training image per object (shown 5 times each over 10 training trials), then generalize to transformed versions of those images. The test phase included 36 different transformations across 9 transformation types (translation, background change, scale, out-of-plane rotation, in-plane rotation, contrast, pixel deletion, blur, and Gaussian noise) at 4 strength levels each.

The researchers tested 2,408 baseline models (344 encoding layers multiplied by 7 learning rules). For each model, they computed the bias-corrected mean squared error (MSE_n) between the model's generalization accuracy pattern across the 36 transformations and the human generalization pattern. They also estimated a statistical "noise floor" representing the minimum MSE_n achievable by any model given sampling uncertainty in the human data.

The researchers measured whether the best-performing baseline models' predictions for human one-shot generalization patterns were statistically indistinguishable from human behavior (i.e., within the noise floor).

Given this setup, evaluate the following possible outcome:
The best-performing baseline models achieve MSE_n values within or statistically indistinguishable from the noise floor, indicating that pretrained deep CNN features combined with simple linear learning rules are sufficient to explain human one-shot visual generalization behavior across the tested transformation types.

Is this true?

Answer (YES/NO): NO